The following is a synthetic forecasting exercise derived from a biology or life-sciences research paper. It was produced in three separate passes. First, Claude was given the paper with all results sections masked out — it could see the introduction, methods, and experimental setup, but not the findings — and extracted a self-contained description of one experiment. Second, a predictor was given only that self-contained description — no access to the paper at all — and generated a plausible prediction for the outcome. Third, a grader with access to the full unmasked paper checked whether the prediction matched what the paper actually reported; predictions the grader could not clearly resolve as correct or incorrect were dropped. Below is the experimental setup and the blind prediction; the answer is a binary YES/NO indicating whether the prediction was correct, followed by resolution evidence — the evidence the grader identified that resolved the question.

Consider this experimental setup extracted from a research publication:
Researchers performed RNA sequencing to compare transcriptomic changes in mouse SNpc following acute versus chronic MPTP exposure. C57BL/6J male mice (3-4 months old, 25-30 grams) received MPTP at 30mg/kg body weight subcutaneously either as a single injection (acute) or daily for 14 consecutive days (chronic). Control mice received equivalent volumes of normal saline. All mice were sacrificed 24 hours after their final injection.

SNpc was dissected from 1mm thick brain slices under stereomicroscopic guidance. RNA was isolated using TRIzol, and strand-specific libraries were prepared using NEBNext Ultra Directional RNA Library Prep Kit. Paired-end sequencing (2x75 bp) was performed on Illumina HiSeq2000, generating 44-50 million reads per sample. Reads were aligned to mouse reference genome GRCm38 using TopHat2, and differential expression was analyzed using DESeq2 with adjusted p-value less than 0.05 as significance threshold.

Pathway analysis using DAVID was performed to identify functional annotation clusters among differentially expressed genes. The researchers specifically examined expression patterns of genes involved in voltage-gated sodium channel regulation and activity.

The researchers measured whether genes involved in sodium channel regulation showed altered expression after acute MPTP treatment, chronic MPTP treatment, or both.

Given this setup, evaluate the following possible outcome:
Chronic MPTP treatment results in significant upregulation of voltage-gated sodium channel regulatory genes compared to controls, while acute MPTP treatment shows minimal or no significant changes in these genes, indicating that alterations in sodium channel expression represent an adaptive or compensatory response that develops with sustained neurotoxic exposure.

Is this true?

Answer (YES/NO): NO